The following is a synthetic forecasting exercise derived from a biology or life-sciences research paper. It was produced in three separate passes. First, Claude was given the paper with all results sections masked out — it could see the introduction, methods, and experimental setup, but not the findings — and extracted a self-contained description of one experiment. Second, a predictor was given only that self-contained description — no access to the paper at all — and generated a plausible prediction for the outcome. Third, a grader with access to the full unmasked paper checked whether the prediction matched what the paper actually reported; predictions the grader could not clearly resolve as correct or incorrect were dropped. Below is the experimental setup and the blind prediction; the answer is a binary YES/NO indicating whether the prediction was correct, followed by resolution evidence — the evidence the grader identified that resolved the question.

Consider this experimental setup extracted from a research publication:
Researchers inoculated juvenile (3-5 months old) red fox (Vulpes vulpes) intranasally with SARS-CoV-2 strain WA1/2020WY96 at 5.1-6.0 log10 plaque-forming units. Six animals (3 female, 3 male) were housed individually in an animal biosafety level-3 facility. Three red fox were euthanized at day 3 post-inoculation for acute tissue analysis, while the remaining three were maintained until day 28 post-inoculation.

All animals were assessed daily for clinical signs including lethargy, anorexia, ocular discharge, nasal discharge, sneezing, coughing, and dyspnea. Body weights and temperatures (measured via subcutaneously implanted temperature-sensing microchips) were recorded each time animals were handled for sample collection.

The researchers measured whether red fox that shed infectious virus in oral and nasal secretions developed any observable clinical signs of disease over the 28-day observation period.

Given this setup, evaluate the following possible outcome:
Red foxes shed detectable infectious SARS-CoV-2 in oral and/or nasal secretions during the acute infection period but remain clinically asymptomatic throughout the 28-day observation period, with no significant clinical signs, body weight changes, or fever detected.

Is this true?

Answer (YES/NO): NO